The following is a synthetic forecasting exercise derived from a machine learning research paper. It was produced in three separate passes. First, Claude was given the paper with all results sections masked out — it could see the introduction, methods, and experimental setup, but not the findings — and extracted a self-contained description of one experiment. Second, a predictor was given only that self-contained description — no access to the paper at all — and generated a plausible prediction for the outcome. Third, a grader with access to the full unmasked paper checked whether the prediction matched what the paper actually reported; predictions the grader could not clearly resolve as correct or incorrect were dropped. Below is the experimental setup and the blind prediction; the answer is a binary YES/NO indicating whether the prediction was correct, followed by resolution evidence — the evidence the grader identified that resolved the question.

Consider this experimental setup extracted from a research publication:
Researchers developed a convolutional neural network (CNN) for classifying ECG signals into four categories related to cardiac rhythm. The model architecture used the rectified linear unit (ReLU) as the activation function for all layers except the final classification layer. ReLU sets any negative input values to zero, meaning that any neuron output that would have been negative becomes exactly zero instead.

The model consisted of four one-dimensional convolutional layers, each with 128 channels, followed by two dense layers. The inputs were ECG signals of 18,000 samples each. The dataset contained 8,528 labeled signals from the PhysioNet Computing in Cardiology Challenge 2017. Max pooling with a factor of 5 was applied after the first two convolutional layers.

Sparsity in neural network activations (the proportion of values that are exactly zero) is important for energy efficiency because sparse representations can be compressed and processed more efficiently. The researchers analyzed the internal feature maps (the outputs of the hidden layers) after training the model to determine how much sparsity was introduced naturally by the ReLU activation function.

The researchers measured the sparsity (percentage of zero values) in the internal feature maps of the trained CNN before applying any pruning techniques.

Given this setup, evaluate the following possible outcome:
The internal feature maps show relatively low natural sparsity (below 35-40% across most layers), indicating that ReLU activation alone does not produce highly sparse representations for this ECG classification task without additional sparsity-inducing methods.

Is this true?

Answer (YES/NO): NO